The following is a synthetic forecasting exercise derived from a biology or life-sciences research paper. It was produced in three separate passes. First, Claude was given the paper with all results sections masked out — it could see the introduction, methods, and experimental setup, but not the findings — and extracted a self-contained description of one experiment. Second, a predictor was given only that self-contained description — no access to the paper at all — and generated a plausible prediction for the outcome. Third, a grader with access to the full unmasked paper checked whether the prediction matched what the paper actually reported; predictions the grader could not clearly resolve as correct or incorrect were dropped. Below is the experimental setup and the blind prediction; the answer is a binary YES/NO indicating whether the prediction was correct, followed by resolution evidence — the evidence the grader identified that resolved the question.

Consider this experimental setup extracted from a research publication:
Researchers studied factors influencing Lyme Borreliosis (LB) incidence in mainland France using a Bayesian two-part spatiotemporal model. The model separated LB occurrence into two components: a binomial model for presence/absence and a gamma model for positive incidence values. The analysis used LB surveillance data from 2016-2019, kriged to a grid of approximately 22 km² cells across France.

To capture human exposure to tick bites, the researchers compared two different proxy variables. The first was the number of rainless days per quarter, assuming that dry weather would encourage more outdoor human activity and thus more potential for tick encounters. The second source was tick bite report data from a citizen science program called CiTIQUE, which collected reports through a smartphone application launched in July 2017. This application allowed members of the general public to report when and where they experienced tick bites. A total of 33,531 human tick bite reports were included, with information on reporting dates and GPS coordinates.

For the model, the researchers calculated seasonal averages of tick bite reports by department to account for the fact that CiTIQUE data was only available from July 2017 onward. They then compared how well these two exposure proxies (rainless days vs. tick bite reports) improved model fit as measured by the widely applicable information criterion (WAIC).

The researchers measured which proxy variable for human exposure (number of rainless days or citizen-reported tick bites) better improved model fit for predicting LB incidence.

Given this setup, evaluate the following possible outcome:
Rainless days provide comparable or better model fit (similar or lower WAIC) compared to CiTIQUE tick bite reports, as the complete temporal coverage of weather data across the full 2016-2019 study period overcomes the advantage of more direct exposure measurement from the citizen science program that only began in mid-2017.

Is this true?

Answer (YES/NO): NO